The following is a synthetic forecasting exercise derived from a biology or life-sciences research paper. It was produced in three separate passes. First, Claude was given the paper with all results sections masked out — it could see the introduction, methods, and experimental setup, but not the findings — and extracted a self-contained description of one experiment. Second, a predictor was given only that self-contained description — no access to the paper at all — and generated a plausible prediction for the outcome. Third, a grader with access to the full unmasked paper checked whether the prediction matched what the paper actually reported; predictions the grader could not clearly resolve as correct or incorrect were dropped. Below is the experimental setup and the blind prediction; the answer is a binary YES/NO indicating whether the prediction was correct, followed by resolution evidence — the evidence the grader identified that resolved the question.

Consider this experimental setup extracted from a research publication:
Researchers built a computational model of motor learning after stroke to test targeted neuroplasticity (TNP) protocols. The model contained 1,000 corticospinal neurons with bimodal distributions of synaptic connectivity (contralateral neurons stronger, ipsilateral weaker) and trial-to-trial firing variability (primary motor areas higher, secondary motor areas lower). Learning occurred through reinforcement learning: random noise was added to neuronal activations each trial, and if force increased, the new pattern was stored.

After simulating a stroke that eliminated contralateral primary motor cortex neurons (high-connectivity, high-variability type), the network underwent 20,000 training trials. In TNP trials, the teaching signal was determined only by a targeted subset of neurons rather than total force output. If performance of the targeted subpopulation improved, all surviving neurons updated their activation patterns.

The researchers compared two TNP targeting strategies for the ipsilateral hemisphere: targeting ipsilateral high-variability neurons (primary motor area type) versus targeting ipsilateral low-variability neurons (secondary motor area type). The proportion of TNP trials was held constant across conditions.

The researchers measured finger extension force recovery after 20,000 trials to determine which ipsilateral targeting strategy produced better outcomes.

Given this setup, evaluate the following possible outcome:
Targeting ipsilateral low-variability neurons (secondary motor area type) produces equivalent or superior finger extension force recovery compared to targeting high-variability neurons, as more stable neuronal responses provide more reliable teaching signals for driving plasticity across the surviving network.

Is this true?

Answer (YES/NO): YES